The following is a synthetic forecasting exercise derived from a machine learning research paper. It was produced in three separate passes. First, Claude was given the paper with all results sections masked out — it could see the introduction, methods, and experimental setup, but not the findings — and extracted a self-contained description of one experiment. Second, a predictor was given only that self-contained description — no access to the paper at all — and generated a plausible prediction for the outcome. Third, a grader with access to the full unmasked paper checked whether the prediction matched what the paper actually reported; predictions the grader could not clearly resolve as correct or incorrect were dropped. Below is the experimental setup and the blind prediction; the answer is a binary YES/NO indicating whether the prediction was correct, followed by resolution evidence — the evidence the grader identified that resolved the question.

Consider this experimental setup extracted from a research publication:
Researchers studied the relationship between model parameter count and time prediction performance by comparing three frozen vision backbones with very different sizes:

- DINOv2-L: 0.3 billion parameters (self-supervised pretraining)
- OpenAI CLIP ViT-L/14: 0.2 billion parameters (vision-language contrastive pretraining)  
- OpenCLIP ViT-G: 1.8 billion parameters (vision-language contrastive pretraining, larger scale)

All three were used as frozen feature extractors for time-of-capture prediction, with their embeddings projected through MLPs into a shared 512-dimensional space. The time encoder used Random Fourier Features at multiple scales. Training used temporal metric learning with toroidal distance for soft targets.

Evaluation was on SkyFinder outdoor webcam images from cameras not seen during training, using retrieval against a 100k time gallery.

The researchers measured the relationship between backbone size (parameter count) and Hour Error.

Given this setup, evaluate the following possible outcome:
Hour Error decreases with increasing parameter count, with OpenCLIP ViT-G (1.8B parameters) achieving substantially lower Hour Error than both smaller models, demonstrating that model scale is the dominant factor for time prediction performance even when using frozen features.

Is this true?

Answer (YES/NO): NO